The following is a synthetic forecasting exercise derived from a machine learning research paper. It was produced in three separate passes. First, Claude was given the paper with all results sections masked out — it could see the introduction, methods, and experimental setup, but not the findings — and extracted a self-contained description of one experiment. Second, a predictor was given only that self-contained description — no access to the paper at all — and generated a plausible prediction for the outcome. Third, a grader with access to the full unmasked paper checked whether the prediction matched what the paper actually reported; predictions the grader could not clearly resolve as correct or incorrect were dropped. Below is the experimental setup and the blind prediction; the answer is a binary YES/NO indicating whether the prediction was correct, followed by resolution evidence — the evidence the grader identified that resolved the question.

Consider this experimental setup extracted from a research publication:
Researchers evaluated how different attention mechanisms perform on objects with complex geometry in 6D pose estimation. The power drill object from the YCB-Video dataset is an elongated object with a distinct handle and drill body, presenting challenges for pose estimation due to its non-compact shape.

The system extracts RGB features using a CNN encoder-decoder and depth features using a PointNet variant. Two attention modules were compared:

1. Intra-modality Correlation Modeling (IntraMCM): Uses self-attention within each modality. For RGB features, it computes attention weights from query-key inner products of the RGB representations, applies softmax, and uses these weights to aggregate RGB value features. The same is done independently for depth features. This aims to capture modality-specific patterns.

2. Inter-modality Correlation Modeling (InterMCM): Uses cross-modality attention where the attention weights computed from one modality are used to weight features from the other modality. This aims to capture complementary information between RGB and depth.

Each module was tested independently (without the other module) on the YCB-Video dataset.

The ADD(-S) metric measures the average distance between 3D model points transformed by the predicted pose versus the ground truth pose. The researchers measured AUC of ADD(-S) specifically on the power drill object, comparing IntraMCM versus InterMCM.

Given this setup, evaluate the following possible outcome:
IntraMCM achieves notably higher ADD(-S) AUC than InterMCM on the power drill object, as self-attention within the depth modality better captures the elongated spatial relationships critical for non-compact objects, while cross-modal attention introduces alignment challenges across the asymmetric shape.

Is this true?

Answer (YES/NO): YES